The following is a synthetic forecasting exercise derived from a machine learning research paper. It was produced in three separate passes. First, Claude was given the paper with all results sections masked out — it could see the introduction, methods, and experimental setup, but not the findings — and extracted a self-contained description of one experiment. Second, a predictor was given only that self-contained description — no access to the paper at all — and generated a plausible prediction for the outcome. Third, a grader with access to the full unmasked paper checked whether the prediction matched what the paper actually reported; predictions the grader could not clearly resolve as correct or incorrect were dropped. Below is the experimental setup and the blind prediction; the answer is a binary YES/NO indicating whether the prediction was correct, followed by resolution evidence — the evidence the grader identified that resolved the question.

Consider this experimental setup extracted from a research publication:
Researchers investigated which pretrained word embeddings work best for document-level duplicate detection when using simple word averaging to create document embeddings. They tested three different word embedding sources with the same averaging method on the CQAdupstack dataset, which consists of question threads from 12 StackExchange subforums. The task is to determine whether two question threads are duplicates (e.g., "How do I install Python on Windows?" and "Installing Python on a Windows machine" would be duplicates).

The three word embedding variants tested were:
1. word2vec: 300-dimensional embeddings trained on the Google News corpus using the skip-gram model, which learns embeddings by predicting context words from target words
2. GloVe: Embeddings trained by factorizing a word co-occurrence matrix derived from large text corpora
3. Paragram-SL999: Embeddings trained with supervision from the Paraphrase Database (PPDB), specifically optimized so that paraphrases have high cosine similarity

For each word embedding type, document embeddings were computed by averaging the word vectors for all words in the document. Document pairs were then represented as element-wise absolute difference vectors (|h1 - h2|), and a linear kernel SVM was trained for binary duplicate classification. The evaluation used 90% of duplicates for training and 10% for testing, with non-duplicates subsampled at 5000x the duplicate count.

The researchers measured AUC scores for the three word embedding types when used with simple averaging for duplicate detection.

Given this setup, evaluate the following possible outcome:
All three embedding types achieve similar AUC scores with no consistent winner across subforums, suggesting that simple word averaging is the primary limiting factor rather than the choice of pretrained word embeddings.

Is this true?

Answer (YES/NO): NO